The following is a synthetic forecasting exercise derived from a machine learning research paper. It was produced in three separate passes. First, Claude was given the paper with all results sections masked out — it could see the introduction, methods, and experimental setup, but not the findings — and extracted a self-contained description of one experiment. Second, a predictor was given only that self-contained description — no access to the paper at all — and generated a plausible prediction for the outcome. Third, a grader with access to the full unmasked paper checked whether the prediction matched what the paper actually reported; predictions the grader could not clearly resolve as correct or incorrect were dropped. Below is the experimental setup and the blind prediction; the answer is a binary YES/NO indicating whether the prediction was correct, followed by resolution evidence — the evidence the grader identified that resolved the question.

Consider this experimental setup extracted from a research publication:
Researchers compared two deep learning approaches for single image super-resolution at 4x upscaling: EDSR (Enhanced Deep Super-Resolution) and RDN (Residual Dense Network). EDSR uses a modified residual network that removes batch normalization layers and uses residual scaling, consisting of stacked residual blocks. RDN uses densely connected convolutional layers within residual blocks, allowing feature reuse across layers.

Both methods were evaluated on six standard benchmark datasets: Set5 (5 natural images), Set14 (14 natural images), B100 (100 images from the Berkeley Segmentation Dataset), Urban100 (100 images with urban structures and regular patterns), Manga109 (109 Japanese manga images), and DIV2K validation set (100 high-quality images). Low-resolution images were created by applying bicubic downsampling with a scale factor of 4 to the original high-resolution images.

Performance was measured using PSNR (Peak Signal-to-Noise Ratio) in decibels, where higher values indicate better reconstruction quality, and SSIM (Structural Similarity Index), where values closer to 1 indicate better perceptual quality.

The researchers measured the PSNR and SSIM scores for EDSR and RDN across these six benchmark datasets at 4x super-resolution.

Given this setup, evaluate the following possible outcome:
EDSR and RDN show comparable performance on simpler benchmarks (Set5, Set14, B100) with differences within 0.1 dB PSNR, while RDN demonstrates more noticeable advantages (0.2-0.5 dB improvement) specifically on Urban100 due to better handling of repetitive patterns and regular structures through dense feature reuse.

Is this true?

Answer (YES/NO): NO